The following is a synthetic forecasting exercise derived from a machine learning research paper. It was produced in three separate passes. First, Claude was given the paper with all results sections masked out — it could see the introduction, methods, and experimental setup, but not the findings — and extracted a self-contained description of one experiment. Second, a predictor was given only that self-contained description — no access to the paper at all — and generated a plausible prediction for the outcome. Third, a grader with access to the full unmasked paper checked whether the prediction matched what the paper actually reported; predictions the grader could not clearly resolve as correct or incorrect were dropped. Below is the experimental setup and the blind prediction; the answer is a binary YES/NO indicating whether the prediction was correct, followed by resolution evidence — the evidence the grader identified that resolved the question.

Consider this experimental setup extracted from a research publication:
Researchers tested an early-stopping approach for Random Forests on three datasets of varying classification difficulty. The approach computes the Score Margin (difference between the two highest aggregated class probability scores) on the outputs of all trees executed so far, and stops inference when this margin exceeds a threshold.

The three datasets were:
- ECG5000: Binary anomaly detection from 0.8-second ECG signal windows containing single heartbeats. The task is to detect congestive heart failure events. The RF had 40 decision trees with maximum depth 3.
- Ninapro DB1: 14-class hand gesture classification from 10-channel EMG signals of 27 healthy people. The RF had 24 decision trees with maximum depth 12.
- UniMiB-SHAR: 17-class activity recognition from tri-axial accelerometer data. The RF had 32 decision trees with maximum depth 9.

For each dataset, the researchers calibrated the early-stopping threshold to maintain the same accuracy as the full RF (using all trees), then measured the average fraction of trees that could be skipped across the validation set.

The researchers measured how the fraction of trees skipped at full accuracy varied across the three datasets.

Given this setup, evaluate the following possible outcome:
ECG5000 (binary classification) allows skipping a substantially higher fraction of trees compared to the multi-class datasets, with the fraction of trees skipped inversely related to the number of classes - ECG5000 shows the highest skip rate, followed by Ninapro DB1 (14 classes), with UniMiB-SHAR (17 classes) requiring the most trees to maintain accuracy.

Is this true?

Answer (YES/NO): NO